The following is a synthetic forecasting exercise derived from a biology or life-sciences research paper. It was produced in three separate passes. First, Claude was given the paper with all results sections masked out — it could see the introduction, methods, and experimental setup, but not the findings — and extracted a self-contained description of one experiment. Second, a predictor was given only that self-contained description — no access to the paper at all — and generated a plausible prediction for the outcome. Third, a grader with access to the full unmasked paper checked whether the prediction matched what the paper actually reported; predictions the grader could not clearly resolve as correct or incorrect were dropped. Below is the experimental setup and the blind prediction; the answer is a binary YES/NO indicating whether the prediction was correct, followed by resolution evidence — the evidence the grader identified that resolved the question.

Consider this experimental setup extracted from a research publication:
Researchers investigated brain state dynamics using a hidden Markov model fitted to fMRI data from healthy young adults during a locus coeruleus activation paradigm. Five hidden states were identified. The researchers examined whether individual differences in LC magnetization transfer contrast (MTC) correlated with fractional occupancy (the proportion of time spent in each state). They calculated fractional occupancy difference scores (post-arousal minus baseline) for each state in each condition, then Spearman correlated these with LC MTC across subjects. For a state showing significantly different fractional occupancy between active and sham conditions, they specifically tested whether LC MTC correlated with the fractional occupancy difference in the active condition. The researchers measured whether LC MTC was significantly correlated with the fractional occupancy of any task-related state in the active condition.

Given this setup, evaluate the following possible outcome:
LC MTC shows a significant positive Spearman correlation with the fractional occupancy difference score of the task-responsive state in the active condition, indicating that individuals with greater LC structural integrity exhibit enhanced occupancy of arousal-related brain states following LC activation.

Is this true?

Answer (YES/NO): NO